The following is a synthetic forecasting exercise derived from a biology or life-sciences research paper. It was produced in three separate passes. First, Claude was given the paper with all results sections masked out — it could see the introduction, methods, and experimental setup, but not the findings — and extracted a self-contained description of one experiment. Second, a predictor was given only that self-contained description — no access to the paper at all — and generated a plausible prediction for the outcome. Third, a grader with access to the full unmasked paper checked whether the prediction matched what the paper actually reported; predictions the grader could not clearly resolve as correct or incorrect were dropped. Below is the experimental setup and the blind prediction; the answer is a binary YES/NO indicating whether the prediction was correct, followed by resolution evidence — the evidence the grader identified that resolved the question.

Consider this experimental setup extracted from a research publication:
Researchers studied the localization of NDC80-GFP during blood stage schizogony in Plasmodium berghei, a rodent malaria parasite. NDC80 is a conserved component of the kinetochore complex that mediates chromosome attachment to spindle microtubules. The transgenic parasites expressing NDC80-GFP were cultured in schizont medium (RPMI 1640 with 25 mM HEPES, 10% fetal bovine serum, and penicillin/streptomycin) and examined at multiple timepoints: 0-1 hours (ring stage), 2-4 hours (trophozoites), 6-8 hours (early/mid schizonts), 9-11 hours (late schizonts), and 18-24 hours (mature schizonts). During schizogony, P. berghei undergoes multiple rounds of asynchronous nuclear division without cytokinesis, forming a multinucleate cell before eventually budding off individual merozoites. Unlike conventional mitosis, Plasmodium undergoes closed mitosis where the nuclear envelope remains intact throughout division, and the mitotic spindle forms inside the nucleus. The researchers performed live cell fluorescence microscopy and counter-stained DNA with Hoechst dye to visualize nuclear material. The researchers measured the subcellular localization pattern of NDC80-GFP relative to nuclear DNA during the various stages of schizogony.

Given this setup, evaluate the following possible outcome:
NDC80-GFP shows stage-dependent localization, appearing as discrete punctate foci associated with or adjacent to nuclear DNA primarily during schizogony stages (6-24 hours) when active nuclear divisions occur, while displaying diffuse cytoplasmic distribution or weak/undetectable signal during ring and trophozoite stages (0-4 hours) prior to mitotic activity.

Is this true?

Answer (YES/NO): NO